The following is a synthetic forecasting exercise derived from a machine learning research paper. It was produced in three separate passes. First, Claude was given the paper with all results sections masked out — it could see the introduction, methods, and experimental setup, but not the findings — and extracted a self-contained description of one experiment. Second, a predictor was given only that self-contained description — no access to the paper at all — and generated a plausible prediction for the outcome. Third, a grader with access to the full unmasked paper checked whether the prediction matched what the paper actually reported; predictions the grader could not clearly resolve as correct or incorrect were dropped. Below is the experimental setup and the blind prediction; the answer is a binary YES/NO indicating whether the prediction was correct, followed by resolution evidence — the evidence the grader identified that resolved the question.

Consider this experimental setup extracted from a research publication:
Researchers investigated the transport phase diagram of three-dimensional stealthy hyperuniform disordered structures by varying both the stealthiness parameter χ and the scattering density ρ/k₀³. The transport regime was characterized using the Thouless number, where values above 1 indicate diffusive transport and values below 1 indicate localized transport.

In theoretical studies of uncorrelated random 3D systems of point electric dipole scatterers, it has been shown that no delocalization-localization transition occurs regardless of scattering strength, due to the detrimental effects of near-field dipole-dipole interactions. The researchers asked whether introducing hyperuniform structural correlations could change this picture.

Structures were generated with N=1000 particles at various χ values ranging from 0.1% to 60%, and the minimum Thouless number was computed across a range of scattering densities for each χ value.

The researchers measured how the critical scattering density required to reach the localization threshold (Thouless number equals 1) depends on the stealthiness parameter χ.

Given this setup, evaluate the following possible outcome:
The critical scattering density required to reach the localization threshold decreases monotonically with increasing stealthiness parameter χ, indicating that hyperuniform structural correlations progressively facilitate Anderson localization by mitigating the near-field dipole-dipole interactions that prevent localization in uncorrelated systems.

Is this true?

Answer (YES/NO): NO